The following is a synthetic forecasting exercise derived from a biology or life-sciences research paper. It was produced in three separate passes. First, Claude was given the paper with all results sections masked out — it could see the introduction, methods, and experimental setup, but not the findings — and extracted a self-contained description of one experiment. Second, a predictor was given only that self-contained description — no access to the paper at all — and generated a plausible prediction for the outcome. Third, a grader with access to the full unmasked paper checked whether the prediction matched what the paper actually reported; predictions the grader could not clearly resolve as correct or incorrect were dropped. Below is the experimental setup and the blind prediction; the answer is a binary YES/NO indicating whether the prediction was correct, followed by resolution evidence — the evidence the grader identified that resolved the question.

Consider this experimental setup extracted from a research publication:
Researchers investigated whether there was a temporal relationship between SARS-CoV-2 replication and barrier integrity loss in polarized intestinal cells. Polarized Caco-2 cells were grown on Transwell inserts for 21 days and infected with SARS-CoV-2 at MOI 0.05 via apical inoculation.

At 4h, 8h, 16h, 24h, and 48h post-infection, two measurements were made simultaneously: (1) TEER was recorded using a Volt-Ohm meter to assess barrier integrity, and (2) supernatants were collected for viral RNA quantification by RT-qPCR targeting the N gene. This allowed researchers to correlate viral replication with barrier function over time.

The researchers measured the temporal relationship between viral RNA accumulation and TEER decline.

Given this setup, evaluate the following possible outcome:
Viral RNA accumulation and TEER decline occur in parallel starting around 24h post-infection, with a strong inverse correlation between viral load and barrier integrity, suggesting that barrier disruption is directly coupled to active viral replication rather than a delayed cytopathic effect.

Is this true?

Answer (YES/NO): NO